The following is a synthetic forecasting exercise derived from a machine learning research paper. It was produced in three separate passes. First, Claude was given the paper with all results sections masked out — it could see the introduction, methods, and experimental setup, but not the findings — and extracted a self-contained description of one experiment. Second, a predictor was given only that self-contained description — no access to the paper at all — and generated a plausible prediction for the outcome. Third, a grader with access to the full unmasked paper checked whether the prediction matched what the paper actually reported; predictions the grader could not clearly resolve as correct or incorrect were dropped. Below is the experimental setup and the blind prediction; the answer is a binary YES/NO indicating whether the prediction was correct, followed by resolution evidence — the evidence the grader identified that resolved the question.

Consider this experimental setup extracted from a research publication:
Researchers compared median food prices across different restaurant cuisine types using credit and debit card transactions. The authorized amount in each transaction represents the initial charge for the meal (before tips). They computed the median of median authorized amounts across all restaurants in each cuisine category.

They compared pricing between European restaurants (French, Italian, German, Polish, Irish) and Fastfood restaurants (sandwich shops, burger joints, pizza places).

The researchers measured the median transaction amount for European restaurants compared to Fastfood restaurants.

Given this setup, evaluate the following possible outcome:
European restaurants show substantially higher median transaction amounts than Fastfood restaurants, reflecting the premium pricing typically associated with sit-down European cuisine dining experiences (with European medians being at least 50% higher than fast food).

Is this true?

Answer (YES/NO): YES